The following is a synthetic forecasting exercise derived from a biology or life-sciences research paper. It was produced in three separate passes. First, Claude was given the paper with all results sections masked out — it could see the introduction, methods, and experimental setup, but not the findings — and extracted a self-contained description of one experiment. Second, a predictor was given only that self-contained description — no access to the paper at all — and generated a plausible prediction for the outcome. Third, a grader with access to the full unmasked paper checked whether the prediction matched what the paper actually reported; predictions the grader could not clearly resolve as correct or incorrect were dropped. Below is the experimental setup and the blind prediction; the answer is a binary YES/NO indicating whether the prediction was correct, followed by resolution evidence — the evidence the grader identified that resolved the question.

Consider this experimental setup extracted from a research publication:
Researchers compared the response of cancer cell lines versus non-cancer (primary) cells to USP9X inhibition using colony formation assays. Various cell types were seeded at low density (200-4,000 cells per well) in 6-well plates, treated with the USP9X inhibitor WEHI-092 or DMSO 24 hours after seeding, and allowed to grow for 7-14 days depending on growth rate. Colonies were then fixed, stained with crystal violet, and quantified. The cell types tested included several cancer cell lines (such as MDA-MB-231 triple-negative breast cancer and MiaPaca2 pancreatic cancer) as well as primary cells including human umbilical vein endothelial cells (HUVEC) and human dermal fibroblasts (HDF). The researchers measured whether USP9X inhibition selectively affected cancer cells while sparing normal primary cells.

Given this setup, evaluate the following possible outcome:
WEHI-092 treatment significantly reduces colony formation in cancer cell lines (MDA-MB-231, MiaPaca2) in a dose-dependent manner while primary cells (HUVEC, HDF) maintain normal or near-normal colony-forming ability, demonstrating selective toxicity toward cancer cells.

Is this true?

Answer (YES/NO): YES